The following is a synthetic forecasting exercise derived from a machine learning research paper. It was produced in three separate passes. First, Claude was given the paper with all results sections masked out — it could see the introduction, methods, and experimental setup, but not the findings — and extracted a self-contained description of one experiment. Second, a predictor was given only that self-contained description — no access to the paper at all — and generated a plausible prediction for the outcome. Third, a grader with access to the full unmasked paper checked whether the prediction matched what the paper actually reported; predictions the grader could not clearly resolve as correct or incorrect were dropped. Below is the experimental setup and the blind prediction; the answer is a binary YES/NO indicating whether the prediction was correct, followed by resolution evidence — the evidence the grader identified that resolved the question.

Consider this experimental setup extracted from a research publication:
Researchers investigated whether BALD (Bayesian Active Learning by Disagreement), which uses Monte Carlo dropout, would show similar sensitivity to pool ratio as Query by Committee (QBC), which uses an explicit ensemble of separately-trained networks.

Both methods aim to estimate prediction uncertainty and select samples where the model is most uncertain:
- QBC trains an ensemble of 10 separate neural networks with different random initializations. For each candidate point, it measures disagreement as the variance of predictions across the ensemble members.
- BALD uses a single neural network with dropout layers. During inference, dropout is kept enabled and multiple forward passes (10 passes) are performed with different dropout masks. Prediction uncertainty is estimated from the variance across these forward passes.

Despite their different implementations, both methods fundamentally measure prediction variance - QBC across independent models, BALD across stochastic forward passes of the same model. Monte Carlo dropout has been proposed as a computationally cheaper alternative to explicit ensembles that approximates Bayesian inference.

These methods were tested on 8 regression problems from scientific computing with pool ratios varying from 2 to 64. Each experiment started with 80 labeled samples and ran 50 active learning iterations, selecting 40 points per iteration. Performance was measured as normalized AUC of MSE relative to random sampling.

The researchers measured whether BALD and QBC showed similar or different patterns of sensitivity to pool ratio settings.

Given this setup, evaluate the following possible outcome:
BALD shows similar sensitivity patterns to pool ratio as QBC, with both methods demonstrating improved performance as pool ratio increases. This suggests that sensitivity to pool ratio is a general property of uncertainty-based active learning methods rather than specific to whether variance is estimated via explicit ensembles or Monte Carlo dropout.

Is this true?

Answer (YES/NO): NO